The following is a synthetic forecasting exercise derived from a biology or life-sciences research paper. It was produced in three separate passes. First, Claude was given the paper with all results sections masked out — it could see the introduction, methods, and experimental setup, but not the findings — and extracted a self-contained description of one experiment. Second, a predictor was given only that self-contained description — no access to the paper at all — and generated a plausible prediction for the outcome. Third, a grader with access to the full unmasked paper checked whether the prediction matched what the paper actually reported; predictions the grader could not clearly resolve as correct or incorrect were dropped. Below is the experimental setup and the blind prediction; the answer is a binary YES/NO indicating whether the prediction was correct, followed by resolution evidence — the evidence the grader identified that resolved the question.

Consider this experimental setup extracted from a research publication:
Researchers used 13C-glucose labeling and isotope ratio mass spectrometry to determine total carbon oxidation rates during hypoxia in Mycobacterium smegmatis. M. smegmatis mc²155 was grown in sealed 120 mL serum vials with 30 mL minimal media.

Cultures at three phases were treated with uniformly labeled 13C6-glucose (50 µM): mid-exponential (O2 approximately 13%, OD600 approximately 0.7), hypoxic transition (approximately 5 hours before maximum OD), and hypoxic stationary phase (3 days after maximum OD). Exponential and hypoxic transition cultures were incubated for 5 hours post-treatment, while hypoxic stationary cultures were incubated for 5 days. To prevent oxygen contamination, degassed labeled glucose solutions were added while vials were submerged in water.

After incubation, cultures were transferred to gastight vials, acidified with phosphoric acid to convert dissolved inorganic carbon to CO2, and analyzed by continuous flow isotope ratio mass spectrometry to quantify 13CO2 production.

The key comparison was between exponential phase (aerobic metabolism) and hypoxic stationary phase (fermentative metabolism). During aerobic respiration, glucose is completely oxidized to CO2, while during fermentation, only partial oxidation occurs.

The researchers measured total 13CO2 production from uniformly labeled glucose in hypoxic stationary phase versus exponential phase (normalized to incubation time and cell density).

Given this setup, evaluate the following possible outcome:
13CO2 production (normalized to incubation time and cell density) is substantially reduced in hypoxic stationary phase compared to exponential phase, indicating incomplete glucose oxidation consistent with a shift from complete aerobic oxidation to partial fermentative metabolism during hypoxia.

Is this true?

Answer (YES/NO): NO